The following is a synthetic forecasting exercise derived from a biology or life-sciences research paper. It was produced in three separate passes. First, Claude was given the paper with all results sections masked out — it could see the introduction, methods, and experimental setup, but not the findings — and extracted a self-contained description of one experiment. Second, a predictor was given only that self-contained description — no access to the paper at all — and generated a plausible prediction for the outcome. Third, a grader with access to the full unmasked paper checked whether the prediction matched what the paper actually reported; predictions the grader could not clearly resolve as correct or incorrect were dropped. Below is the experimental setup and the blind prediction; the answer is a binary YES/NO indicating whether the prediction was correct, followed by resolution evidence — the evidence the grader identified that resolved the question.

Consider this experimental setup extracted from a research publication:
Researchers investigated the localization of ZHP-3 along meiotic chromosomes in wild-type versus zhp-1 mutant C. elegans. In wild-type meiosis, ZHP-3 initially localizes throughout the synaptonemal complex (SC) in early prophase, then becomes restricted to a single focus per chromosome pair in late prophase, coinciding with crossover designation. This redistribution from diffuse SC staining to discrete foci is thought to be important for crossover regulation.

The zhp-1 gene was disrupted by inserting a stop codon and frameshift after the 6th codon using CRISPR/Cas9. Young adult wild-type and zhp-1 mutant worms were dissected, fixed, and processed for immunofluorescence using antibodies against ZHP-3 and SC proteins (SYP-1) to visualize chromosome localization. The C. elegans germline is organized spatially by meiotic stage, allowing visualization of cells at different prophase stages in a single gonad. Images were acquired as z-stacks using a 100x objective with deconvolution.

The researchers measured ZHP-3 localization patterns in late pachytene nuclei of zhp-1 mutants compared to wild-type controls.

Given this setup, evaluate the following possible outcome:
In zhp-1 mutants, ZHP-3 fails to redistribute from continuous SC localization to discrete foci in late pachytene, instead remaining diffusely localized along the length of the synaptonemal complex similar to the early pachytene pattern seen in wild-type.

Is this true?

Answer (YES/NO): YES